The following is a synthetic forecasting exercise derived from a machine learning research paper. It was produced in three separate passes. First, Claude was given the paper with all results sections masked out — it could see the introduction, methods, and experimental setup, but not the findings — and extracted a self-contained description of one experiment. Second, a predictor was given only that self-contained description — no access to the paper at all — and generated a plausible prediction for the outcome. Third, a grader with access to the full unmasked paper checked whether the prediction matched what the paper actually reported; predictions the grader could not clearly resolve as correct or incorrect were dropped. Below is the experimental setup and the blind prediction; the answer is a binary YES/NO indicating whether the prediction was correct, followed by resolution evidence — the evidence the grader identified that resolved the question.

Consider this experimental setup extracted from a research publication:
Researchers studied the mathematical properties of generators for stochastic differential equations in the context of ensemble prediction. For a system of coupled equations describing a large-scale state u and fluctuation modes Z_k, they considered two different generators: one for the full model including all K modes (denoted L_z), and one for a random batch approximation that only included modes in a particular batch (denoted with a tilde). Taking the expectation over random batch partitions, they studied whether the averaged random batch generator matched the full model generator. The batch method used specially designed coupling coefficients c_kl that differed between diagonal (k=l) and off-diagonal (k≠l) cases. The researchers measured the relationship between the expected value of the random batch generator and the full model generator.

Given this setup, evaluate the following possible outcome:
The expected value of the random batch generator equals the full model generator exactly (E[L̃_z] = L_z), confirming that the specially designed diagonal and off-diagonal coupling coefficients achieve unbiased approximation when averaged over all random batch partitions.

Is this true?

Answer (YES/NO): YES